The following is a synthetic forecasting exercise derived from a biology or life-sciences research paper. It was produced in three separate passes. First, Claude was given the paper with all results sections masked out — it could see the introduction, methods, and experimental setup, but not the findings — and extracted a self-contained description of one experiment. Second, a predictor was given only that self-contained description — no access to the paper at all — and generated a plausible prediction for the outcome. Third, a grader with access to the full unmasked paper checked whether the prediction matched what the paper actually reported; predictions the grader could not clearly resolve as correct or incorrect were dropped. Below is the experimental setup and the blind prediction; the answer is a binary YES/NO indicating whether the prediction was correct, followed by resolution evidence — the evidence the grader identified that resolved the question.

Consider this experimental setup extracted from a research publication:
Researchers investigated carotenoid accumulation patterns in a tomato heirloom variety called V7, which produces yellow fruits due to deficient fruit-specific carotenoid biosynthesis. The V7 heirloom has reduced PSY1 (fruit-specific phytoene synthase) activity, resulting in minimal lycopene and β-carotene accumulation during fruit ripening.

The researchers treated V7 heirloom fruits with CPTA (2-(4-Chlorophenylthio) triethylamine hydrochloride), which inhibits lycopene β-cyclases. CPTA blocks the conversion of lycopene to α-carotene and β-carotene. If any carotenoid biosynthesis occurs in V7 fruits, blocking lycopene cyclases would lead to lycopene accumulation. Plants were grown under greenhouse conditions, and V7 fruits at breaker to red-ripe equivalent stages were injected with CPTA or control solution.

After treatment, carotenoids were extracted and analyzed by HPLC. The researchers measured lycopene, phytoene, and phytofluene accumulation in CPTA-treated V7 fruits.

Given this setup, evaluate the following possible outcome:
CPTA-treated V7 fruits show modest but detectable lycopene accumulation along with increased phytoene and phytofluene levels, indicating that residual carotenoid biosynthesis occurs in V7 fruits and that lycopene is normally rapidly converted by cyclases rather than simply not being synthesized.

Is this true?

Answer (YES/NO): NO